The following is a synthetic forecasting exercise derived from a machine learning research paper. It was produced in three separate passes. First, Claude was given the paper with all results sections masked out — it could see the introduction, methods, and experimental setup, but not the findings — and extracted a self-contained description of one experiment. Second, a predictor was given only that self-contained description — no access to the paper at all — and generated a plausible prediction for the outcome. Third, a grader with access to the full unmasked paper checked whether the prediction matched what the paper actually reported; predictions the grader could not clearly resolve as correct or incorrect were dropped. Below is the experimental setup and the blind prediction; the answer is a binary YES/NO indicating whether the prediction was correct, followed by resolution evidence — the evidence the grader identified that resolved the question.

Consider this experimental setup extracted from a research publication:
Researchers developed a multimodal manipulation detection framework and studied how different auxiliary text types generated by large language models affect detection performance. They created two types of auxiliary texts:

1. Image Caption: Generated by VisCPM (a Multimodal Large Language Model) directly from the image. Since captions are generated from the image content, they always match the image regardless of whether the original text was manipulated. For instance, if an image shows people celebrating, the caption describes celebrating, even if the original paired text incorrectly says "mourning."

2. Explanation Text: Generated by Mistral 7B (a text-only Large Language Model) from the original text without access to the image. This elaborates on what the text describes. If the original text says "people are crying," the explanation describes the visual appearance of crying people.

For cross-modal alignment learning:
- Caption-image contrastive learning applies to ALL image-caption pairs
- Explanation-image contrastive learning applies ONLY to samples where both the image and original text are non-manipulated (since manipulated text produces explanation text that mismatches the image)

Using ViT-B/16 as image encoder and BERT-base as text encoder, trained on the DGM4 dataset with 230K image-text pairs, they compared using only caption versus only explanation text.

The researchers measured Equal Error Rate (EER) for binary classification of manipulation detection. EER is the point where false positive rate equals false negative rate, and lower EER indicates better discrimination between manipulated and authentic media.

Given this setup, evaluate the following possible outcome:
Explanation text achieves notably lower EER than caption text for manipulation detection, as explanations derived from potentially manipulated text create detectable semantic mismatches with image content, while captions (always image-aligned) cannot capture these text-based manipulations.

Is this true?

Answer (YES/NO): NO